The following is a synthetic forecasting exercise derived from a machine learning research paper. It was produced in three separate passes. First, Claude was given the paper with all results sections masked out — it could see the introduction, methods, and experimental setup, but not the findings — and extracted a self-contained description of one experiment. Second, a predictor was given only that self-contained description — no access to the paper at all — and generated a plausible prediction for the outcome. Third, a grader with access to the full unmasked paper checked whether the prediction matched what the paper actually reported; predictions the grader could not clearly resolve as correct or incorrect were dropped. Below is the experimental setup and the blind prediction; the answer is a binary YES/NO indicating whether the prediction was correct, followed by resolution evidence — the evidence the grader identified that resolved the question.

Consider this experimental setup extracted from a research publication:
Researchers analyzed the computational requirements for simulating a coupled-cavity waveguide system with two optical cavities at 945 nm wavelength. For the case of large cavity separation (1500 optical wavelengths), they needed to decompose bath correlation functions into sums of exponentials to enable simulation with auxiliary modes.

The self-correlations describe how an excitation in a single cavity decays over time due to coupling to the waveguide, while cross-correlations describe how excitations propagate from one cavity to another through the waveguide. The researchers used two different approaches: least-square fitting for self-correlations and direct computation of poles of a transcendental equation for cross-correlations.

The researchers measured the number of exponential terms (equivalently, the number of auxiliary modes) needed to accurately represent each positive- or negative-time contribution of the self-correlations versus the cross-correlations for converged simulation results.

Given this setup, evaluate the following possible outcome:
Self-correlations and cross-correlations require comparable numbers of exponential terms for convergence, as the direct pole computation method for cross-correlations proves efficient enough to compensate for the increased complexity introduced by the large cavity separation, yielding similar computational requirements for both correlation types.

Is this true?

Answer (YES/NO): NO